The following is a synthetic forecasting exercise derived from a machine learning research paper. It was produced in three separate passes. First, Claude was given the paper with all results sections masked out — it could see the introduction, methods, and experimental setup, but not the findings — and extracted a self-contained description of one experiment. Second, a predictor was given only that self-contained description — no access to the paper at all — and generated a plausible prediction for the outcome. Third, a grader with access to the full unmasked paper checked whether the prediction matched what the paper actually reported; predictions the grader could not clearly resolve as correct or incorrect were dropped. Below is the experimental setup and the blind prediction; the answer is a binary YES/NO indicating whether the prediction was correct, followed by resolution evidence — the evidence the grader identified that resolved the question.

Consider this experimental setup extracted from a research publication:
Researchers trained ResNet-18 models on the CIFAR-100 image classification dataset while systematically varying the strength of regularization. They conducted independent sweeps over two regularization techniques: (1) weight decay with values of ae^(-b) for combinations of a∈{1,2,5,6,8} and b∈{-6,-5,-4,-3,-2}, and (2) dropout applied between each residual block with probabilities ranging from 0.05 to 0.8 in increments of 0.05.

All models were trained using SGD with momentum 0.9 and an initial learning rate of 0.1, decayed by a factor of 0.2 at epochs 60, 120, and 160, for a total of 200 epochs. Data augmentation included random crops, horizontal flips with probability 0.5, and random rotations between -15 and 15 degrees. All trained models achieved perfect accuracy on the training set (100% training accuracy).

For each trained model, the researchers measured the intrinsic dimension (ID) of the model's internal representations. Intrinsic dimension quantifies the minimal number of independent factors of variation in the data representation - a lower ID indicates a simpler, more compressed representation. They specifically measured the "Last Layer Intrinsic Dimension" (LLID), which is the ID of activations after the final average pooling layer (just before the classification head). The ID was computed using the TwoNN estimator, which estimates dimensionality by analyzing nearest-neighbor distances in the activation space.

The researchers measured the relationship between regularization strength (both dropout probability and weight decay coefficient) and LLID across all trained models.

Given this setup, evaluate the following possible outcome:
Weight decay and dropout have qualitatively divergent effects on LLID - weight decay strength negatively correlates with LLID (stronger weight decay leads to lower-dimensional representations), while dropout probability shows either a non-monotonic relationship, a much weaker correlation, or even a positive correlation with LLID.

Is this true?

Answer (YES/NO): NO